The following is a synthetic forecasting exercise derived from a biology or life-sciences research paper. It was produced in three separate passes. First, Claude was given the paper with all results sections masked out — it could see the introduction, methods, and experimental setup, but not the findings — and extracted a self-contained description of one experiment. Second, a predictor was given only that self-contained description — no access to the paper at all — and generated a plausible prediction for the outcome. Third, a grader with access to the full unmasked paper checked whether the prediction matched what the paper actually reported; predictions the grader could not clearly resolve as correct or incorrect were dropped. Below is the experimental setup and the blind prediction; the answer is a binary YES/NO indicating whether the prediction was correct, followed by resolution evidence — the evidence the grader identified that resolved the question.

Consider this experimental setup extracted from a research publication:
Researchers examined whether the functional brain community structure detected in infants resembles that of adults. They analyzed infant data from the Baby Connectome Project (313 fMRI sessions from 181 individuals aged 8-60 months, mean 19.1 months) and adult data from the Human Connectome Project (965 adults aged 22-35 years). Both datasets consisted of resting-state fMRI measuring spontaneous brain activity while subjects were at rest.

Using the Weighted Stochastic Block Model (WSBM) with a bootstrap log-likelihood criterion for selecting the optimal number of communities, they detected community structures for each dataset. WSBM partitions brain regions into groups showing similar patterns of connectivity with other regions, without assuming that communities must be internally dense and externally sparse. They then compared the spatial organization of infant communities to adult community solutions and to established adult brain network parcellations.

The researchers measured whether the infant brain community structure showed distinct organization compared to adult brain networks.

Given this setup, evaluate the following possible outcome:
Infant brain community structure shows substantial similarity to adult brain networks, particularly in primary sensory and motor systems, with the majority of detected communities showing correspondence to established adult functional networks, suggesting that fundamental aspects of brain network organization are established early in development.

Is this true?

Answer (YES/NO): NO